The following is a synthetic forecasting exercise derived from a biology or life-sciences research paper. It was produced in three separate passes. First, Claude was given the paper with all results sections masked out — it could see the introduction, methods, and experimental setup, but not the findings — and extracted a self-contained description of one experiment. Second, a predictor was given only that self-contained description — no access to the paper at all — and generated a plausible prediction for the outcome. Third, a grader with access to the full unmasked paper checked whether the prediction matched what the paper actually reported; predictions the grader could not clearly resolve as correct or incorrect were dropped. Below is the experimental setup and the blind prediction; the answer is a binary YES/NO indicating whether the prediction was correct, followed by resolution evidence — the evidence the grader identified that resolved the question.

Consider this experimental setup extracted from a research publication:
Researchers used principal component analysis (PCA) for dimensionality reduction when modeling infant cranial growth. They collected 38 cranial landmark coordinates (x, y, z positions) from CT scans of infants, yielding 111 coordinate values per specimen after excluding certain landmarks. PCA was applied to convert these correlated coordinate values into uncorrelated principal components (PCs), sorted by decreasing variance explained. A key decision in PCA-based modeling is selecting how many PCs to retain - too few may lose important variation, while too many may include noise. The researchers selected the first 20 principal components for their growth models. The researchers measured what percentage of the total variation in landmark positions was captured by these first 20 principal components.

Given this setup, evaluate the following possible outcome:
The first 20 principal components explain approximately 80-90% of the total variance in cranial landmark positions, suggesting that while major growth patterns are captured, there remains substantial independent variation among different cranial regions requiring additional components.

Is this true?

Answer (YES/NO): YES